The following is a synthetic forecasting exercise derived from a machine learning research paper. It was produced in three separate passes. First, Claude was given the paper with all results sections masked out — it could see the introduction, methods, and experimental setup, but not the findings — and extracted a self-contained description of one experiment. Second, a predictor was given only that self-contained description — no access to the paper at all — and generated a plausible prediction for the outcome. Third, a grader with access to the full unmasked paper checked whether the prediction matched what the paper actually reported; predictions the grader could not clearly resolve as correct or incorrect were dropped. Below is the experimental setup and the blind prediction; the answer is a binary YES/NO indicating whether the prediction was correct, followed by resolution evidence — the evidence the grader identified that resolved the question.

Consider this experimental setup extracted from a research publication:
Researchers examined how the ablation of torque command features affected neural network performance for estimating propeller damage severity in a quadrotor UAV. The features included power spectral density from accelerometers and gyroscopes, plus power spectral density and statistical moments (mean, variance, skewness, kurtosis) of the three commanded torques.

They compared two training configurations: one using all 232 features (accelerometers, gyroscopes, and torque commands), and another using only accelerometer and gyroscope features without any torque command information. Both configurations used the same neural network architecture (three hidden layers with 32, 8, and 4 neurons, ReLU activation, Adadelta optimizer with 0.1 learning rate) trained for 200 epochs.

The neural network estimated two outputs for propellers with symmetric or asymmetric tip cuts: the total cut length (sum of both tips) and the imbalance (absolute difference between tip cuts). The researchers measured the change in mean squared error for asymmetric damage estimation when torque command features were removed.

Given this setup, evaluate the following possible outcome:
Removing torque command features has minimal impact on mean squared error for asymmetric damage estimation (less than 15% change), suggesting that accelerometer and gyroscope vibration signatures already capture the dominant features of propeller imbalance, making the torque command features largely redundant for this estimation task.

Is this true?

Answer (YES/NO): NO